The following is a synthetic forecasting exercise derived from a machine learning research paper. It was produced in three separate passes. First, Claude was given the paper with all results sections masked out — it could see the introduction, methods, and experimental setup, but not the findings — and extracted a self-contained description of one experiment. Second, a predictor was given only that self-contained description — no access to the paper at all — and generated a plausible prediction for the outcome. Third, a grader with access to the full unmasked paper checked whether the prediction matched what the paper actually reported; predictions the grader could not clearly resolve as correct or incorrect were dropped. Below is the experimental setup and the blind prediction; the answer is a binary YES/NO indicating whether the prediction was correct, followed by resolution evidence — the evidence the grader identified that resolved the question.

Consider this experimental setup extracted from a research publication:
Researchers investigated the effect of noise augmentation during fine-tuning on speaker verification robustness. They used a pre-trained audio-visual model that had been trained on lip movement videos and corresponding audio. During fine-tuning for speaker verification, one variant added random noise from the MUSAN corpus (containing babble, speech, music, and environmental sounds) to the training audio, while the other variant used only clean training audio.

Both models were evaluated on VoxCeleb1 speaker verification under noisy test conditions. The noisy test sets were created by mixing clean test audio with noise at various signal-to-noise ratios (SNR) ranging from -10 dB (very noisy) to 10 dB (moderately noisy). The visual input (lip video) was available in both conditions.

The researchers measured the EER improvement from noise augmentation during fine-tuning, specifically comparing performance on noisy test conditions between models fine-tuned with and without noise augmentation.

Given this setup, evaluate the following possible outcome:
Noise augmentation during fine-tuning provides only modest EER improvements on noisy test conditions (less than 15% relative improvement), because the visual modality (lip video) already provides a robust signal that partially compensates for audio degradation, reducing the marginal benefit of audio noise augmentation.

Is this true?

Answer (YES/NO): NO